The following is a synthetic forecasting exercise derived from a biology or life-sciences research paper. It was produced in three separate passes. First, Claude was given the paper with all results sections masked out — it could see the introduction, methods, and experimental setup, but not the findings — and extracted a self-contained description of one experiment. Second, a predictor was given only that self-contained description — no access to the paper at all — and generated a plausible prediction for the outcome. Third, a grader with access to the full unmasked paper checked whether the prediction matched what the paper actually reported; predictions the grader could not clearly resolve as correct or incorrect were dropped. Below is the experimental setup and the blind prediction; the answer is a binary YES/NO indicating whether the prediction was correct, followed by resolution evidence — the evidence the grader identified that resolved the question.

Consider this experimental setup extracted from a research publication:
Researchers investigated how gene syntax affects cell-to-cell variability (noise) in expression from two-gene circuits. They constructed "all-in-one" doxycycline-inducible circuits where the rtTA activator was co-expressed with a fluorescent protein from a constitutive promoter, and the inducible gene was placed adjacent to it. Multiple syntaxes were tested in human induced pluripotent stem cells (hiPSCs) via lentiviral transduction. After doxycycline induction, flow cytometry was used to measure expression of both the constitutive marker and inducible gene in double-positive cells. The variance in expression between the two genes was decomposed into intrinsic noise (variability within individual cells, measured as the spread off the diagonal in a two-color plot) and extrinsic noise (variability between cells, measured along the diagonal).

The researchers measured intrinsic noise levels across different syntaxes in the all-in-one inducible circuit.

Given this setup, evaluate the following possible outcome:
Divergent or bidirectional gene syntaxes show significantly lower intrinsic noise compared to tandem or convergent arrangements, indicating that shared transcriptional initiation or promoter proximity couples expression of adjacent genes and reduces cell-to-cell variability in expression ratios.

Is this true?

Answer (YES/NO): YES